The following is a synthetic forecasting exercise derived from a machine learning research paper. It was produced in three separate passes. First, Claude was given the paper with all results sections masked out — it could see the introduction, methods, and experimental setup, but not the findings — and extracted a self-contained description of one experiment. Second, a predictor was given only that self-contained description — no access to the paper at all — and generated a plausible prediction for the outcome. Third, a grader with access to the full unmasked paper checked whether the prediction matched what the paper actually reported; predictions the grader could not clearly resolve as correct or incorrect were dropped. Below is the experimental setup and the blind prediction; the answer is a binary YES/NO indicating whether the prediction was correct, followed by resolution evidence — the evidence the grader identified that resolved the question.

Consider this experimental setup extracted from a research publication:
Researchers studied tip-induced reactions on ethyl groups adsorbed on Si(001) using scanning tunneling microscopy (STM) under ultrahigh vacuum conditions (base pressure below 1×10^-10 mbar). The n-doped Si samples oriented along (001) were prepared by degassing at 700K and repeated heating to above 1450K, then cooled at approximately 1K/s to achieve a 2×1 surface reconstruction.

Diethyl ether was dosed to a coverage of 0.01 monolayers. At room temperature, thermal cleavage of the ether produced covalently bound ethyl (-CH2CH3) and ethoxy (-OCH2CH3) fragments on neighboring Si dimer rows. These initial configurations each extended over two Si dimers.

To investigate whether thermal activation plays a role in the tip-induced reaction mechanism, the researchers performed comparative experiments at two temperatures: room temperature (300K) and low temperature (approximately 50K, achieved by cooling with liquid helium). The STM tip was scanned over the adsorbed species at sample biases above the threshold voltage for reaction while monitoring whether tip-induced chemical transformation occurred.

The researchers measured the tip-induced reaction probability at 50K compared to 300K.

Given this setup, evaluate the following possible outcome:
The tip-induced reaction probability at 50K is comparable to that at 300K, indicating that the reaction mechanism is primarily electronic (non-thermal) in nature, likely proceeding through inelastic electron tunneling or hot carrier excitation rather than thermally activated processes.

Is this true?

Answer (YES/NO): NO